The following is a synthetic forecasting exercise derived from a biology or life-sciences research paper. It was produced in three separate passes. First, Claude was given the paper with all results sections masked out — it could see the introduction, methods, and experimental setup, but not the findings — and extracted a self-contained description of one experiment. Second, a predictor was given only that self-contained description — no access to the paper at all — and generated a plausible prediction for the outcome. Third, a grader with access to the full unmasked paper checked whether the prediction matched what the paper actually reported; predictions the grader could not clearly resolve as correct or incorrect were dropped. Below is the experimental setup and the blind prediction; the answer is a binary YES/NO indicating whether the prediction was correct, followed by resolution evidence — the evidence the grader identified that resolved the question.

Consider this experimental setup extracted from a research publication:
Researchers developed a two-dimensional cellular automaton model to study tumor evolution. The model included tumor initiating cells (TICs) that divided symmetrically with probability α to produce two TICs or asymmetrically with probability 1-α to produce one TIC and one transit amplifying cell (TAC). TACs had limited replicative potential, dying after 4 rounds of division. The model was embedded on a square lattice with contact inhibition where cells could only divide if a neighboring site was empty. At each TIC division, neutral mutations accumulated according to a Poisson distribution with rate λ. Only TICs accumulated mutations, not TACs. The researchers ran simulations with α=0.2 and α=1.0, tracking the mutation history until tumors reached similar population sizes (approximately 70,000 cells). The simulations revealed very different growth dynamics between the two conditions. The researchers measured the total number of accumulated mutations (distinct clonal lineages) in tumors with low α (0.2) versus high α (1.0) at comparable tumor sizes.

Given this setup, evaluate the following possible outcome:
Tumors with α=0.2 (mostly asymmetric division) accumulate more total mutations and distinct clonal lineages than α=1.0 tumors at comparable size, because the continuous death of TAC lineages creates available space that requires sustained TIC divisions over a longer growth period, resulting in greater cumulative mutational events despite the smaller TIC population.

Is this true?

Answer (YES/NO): NO